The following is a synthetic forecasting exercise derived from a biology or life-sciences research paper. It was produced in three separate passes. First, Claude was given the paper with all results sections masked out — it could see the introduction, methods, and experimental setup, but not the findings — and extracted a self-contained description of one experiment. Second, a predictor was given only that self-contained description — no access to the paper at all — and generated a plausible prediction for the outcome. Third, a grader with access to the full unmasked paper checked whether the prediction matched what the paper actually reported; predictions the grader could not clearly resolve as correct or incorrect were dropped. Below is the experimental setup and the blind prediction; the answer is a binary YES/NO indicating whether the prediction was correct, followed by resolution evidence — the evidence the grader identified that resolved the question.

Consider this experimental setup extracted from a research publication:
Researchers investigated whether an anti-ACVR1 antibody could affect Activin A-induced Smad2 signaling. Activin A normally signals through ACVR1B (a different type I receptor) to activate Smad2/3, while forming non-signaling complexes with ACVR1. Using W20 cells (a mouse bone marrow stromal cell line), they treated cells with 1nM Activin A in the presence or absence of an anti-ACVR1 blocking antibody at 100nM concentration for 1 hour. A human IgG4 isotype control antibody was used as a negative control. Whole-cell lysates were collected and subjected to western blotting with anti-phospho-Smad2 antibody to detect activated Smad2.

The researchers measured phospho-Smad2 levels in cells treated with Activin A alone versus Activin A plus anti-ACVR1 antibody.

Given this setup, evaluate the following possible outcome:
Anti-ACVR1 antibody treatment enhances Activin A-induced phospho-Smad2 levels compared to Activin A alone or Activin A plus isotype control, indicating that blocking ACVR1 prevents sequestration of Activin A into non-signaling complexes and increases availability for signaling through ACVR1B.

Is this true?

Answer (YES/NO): YES